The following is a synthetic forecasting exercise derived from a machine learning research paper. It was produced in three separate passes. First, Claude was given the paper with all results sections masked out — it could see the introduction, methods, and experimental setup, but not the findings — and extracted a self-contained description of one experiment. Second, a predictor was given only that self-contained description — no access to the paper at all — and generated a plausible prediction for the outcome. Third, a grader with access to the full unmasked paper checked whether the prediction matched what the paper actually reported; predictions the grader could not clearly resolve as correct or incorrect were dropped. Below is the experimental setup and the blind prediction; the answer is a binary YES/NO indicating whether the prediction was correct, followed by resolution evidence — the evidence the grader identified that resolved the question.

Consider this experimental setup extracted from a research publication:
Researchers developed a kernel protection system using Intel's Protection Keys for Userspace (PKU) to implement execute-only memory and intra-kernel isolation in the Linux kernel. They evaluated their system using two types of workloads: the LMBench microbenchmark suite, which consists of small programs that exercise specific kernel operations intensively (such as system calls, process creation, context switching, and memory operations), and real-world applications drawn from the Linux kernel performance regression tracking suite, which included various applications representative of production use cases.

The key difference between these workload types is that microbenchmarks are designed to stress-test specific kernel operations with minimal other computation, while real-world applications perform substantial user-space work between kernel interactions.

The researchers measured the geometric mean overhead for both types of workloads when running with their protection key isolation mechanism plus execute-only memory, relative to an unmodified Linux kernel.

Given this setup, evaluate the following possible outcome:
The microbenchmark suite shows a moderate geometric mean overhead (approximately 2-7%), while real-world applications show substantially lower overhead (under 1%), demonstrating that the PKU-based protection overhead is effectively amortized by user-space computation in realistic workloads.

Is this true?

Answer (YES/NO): NO